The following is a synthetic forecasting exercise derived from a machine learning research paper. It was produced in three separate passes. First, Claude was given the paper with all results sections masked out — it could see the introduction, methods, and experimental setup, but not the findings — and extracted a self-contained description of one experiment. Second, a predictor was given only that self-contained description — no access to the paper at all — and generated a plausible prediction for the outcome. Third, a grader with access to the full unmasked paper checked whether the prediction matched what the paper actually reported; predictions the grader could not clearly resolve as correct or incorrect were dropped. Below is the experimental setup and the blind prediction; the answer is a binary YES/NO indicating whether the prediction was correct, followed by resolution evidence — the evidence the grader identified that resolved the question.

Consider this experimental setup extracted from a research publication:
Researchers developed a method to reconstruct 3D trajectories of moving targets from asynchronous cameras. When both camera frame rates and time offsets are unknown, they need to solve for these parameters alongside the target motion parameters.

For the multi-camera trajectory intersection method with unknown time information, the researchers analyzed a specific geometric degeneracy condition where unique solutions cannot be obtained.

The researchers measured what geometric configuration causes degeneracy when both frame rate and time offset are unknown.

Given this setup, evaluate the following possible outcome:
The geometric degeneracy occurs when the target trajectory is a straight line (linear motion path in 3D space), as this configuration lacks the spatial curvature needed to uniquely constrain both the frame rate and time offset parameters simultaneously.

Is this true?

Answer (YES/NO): NO